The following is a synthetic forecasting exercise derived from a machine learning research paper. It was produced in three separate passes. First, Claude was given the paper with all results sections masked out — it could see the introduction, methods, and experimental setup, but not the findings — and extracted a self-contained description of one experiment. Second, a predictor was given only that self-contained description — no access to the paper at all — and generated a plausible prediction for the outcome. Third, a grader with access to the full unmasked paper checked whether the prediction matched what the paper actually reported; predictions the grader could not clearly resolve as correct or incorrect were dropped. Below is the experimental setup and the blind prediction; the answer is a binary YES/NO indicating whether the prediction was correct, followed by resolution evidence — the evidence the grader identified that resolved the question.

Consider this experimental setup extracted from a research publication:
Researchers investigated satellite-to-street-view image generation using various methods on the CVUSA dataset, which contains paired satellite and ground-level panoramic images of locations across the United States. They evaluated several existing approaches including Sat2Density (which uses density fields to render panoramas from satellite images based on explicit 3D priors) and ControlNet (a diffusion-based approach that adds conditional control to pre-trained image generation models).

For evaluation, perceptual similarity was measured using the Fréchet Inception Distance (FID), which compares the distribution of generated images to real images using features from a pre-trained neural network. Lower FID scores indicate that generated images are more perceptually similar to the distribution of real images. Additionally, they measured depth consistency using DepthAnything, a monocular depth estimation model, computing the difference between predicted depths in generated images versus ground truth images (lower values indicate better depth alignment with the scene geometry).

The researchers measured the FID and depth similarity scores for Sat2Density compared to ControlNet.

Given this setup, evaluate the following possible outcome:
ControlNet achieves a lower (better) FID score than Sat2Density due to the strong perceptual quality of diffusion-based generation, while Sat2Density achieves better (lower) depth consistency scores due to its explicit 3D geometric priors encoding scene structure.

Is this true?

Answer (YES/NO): YES